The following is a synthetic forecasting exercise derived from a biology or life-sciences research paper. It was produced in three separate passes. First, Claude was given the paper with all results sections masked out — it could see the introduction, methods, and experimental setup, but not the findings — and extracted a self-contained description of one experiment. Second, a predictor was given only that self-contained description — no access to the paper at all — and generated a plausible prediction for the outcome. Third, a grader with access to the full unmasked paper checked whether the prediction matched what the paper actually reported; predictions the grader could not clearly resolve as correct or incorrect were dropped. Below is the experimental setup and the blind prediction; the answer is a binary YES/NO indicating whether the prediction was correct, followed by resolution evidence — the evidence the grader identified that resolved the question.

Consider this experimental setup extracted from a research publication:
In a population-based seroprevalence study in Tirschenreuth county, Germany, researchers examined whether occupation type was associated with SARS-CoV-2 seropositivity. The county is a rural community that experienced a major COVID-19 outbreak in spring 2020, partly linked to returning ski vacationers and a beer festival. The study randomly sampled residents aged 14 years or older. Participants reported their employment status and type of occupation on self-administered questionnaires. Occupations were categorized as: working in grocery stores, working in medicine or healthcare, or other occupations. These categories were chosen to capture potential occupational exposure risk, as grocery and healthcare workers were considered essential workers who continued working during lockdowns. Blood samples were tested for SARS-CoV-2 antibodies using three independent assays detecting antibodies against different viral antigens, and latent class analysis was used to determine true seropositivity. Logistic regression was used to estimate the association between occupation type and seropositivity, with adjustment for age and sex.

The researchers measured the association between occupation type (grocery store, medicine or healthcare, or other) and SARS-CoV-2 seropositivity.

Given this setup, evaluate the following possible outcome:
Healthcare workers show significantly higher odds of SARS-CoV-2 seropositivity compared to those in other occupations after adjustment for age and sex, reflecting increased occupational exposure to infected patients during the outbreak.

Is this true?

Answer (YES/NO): YES